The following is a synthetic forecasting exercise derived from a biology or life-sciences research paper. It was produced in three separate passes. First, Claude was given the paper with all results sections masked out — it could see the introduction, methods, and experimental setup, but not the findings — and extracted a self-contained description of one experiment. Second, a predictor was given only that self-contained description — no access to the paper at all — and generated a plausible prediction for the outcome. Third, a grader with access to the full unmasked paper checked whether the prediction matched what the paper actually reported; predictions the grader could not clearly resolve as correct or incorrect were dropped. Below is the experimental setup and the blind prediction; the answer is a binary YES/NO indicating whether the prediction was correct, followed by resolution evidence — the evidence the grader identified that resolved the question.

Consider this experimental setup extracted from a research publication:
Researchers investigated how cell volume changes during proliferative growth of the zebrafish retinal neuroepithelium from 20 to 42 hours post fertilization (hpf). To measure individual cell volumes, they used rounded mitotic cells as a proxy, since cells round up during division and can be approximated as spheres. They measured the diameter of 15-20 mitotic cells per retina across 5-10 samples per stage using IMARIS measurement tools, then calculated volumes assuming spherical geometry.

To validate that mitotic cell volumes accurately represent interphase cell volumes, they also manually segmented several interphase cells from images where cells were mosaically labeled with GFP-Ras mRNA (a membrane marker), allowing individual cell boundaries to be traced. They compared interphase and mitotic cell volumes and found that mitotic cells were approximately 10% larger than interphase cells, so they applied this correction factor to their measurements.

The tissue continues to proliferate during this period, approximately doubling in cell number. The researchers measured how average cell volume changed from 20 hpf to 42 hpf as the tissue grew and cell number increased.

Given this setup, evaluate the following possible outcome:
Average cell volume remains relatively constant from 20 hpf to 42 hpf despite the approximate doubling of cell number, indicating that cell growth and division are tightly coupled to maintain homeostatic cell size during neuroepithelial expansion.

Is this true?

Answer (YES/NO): NO